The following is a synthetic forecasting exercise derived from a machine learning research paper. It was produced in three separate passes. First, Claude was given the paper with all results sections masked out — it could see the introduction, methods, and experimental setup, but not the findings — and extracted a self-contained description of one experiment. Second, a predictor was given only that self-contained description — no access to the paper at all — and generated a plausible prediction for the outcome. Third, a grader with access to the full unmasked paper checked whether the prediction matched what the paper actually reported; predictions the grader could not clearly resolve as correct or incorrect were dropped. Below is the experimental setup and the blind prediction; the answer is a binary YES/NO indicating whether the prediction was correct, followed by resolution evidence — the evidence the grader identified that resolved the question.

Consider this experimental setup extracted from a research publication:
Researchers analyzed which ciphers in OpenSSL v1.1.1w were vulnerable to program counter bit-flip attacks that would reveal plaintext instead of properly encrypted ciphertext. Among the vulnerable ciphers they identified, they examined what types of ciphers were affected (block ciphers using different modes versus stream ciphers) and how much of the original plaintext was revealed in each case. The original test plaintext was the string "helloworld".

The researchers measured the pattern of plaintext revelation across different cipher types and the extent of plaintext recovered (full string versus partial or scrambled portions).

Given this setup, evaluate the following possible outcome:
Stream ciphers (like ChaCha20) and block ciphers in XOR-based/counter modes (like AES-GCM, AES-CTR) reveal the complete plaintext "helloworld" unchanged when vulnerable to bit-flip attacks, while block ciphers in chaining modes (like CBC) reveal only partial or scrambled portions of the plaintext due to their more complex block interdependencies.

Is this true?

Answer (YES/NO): NO